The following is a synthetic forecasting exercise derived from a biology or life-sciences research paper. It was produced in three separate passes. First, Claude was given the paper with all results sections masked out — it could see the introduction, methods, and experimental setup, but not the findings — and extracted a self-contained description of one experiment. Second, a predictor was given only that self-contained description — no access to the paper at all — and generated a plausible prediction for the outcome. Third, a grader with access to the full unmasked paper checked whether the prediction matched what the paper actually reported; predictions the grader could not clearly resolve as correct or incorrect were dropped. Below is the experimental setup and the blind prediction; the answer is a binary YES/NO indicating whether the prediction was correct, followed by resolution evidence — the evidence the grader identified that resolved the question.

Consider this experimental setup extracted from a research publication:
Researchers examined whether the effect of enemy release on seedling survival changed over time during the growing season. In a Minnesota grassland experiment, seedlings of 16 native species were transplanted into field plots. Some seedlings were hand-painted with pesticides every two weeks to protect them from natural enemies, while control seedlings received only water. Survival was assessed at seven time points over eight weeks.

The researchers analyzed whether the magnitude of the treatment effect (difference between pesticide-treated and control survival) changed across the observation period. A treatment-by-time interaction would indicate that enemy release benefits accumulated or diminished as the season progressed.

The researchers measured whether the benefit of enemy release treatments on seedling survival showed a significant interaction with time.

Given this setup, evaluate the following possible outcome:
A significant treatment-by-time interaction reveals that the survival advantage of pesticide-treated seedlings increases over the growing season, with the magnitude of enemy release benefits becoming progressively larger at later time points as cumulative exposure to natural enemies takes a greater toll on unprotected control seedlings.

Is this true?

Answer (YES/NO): YES